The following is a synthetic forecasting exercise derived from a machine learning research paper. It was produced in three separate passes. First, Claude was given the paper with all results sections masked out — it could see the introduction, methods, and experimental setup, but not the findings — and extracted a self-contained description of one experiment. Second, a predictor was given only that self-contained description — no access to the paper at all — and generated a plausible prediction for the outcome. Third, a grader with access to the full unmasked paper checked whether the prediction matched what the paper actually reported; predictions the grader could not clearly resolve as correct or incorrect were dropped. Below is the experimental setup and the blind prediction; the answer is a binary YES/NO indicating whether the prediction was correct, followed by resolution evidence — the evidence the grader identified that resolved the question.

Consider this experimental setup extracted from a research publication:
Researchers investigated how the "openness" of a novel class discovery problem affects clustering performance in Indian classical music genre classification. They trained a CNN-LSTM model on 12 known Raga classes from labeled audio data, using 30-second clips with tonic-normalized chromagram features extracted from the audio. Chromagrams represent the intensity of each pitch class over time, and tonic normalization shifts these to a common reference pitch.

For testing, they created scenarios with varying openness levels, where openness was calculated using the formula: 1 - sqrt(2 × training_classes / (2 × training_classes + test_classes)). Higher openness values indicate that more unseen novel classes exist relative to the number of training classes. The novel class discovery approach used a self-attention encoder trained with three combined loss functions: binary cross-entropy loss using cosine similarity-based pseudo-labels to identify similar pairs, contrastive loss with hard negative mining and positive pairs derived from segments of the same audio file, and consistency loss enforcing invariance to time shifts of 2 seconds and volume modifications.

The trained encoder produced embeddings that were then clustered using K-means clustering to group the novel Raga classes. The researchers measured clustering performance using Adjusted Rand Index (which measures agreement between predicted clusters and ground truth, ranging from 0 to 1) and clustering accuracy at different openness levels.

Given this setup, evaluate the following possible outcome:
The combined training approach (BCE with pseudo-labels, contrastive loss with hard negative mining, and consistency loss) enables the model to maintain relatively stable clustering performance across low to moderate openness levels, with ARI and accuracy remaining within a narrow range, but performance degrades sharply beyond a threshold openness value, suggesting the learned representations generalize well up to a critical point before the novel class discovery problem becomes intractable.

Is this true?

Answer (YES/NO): NO